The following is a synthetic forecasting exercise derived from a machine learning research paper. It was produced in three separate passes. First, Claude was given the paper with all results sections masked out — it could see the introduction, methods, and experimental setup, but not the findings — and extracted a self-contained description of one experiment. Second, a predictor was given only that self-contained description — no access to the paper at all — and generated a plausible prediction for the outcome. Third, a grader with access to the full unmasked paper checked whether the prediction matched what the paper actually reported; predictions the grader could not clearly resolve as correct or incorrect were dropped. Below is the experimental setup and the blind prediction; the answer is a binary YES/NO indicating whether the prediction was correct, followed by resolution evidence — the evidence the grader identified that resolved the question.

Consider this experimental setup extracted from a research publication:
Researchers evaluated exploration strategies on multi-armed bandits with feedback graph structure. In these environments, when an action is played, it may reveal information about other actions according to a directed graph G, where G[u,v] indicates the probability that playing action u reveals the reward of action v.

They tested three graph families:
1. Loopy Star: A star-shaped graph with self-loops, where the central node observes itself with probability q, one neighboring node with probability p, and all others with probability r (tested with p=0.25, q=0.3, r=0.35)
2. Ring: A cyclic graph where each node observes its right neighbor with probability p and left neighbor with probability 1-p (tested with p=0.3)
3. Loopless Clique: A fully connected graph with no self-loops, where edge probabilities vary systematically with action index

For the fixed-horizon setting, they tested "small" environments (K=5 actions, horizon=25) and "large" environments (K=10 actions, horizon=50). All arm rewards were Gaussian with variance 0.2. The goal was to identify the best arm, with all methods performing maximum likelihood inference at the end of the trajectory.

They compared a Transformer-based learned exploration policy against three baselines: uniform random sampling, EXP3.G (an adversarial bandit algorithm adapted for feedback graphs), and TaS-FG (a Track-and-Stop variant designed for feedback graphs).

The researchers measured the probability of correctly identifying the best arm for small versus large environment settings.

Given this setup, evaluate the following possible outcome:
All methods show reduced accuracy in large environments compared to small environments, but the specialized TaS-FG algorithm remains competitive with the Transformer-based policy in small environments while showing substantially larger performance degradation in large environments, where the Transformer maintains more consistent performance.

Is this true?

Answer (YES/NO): NO